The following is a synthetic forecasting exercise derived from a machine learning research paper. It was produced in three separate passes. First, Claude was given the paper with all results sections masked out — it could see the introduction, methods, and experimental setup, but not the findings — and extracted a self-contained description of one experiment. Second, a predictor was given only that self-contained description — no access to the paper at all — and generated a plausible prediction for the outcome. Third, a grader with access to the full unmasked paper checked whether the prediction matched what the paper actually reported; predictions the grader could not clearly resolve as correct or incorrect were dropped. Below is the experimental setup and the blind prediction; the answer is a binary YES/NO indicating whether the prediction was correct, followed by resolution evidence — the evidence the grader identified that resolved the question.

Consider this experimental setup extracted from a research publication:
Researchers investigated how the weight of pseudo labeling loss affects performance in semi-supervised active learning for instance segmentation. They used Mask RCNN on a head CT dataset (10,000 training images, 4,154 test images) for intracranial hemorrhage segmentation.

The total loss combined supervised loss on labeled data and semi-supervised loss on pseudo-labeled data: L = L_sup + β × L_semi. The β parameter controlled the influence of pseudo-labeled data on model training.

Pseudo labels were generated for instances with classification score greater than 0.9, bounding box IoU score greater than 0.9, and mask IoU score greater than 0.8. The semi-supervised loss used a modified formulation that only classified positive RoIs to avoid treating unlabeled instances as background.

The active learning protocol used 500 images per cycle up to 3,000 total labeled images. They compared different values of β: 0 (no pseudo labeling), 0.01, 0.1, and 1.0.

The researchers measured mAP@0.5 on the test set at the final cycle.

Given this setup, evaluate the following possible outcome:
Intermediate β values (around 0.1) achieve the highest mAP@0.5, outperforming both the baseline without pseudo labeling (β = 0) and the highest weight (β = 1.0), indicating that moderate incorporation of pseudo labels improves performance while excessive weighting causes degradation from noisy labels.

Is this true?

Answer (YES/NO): NO